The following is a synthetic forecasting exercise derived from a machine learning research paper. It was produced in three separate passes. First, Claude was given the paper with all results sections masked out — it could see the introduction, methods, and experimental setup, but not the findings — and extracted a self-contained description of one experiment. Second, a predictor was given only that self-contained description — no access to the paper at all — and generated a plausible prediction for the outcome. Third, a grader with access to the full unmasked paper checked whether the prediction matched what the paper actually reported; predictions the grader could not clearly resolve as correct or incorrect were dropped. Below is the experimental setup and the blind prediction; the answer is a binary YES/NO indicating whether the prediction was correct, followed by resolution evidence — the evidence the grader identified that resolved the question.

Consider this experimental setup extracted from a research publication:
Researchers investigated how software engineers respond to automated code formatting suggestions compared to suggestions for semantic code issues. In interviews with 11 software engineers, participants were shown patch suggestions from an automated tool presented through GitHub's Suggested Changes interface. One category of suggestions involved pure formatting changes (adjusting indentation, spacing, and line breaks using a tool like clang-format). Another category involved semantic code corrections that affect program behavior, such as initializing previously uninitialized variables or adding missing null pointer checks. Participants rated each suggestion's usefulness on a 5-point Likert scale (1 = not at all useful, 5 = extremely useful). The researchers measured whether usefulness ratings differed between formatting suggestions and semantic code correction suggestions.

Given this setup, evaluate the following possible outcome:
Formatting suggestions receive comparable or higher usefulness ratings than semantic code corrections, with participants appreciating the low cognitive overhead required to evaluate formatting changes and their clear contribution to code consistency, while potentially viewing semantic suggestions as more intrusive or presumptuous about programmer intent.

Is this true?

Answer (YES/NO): YES